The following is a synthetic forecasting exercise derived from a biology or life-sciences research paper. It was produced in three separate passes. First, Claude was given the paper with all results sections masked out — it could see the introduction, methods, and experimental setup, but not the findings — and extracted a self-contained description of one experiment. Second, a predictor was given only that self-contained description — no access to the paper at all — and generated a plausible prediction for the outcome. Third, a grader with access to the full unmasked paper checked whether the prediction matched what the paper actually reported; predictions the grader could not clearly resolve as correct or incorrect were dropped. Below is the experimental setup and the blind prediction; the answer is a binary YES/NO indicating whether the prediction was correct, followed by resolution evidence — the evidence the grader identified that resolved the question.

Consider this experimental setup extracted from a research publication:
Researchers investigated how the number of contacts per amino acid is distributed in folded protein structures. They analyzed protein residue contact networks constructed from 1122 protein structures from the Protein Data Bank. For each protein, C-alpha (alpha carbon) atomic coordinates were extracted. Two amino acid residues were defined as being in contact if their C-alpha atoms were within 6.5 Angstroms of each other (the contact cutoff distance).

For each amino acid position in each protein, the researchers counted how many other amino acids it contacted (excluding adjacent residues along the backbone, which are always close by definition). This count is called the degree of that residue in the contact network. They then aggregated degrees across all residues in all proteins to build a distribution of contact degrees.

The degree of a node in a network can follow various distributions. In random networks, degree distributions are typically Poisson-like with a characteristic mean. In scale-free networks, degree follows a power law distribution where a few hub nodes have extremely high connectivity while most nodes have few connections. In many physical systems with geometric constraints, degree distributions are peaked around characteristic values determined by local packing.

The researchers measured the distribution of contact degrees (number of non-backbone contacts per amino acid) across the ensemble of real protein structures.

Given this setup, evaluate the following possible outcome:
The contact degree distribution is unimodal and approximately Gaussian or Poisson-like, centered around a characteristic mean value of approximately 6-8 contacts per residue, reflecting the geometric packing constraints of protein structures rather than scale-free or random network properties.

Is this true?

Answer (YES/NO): YES